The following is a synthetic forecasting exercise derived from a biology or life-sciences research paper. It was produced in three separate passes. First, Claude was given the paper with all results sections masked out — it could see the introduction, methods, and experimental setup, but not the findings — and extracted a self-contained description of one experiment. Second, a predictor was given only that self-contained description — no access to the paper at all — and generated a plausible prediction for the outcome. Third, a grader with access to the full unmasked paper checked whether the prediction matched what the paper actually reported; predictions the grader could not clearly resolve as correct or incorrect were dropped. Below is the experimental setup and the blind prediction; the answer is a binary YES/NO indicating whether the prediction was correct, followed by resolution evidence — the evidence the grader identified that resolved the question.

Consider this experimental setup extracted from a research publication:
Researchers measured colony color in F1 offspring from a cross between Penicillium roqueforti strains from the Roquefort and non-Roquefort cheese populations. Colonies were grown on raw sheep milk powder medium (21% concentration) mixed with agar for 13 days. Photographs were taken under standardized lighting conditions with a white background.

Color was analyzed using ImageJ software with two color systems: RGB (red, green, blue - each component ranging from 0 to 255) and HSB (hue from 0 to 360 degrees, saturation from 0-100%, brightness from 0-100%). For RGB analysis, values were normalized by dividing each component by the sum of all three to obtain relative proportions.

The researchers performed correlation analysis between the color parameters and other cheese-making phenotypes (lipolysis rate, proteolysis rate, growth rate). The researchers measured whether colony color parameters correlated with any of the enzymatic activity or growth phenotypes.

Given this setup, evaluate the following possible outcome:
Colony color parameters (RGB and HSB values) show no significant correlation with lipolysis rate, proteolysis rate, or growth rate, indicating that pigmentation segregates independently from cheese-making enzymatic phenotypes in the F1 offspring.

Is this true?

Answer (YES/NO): NO